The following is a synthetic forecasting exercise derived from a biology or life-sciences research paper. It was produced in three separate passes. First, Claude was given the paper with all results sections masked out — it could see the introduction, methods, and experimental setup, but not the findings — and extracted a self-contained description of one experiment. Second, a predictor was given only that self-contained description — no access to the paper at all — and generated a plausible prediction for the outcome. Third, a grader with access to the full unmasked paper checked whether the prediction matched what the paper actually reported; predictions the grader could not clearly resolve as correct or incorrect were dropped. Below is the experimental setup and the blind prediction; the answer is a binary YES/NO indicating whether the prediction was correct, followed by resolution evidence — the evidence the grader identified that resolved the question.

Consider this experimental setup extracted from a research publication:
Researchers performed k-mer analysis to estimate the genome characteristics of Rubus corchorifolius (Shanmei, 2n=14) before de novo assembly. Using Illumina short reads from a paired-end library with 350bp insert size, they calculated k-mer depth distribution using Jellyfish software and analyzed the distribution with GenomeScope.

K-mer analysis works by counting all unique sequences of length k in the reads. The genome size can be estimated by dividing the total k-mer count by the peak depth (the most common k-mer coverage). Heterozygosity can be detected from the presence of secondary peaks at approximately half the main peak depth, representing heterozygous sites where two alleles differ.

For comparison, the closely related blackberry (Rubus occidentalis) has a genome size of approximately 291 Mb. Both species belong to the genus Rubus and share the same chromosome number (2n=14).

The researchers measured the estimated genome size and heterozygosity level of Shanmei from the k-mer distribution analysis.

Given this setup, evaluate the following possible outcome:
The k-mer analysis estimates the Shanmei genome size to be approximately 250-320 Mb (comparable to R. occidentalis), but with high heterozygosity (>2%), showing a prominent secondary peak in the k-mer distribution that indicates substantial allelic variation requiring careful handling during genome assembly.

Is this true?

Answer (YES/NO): NO